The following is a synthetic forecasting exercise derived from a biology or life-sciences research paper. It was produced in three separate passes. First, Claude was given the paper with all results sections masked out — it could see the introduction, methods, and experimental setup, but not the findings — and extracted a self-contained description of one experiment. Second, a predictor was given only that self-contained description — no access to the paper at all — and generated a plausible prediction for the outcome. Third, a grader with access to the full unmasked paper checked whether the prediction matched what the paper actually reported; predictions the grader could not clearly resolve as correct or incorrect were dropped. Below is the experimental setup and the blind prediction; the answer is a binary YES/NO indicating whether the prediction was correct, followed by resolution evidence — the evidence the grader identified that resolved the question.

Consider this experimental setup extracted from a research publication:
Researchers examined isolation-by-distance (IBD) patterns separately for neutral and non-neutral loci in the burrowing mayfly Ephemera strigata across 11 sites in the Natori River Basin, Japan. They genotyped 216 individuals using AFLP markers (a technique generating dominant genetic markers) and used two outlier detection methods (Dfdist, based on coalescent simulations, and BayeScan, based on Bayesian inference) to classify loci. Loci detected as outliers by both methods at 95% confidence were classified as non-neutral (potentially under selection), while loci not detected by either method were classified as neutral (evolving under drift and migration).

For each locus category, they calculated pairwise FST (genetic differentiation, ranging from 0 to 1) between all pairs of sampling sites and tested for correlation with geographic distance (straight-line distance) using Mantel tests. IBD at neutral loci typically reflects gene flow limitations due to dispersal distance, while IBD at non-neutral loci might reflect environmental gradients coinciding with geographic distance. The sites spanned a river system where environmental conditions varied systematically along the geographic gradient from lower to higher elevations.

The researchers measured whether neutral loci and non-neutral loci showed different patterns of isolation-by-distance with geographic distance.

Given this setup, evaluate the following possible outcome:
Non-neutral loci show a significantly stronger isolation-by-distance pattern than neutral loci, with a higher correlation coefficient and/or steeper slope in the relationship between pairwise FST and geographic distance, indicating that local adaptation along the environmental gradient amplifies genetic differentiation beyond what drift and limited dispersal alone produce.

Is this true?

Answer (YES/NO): NO